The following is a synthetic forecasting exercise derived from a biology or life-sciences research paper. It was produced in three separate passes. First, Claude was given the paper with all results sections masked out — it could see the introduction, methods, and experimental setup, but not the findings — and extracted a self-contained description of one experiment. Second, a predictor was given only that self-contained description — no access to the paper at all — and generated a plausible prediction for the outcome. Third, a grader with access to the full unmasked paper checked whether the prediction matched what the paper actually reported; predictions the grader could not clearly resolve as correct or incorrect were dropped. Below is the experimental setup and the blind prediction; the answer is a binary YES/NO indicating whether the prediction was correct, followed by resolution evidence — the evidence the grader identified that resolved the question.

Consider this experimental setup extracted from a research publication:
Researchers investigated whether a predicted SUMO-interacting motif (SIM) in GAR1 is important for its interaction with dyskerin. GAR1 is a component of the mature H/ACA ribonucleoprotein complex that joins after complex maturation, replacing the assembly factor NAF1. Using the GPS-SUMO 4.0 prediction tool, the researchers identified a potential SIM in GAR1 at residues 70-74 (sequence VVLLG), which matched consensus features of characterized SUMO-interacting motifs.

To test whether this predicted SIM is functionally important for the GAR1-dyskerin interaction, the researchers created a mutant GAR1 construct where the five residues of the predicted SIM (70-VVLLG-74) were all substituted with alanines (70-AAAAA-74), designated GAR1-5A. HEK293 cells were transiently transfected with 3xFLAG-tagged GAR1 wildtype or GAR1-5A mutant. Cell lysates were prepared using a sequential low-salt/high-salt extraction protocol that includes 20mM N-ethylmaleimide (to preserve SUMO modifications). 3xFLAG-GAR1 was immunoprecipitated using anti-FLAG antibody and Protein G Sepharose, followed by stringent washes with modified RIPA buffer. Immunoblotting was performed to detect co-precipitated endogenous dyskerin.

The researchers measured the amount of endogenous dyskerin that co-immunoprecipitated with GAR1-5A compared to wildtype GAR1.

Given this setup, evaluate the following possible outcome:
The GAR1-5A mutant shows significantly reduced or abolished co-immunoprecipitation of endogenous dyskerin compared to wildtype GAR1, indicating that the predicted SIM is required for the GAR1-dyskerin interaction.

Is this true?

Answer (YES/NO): NO